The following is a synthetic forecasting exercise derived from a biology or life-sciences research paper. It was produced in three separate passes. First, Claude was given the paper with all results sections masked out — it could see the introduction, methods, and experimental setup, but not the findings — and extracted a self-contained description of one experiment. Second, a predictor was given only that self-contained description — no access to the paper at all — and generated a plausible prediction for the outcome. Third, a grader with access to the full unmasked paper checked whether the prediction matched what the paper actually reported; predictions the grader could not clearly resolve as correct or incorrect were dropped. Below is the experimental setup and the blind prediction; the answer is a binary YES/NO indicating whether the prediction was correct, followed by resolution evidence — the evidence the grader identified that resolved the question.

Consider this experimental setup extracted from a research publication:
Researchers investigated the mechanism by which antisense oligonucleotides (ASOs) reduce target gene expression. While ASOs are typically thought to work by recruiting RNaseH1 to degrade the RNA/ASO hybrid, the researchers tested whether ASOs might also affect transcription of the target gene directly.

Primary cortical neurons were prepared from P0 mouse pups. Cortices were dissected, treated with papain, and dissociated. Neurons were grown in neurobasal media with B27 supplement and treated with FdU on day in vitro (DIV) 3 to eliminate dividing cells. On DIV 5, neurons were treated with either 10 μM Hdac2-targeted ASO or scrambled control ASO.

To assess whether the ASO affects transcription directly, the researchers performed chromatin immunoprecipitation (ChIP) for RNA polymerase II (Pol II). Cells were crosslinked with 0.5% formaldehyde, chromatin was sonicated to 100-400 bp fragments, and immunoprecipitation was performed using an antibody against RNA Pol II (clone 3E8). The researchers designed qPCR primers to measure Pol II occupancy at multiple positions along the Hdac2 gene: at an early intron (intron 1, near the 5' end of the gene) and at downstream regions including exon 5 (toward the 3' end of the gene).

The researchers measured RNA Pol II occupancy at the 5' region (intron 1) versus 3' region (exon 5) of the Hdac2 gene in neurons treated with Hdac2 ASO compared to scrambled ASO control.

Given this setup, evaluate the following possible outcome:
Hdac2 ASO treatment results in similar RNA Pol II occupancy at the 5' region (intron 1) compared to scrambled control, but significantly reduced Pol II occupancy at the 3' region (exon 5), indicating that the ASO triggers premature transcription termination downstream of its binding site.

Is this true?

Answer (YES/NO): NO